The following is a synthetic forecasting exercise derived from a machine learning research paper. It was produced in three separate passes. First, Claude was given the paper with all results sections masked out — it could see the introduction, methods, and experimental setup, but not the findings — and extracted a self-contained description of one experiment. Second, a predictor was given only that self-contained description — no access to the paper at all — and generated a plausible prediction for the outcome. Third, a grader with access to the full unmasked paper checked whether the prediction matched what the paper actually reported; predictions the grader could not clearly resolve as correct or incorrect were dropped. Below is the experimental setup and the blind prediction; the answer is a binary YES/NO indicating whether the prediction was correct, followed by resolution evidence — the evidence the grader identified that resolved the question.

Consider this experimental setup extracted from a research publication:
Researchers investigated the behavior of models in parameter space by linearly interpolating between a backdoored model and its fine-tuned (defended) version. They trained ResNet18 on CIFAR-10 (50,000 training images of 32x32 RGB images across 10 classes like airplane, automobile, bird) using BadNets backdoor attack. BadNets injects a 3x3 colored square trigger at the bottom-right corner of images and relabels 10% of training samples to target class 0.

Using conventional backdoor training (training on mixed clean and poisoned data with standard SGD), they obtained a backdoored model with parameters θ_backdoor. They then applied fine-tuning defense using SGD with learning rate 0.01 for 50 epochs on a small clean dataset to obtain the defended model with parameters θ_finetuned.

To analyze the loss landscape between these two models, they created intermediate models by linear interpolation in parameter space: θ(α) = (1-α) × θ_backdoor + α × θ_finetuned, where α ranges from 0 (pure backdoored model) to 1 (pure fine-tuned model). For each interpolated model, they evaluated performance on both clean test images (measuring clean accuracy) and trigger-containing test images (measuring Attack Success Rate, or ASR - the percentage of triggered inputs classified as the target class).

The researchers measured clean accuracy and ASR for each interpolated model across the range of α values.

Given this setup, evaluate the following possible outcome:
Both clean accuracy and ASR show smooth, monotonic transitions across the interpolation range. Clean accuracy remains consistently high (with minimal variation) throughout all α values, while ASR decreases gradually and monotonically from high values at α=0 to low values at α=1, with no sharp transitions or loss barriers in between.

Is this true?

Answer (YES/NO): YES